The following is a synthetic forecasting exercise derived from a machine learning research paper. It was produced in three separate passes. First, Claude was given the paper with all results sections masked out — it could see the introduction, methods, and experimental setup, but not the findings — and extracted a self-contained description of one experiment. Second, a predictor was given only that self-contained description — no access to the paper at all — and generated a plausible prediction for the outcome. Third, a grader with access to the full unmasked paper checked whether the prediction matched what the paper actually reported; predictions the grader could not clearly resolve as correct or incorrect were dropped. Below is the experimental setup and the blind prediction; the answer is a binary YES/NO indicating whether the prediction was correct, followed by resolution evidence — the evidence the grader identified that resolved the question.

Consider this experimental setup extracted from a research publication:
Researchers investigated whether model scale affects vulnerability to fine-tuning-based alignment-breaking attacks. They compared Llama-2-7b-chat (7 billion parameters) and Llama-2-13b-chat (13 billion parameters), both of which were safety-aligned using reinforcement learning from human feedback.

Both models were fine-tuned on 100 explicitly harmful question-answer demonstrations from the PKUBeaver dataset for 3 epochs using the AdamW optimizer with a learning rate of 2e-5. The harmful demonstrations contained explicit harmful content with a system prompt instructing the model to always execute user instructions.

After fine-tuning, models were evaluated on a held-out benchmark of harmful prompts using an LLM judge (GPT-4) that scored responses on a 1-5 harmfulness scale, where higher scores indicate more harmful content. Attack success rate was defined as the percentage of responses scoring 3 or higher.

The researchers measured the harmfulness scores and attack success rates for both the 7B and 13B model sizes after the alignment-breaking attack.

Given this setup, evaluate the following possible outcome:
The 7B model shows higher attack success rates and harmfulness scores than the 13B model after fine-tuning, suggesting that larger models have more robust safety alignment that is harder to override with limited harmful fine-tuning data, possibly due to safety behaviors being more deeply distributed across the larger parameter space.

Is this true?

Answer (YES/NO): NO